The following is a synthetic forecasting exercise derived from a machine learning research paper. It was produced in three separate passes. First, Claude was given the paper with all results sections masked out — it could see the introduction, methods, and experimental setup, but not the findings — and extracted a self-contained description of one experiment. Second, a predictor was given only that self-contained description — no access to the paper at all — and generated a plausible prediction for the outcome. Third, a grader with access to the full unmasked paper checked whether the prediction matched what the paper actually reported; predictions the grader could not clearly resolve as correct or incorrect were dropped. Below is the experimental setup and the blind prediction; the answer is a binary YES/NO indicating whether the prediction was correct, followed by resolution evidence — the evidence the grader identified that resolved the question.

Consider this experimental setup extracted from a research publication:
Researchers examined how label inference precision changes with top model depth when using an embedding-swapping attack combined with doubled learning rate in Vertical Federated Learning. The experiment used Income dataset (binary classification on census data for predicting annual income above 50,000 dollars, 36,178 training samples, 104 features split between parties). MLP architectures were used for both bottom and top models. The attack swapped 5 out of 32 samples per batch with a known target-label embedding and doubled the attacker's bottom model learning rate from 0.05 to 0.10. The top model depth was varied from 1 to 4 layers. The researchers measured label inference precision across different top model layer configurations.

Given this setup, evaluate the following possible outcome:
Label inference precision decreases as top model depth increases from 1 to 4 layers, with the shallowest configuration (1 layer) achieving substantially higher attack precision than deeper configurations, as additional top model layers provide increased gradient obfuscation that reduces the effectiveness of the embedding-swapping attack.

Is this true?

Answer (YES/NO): NO